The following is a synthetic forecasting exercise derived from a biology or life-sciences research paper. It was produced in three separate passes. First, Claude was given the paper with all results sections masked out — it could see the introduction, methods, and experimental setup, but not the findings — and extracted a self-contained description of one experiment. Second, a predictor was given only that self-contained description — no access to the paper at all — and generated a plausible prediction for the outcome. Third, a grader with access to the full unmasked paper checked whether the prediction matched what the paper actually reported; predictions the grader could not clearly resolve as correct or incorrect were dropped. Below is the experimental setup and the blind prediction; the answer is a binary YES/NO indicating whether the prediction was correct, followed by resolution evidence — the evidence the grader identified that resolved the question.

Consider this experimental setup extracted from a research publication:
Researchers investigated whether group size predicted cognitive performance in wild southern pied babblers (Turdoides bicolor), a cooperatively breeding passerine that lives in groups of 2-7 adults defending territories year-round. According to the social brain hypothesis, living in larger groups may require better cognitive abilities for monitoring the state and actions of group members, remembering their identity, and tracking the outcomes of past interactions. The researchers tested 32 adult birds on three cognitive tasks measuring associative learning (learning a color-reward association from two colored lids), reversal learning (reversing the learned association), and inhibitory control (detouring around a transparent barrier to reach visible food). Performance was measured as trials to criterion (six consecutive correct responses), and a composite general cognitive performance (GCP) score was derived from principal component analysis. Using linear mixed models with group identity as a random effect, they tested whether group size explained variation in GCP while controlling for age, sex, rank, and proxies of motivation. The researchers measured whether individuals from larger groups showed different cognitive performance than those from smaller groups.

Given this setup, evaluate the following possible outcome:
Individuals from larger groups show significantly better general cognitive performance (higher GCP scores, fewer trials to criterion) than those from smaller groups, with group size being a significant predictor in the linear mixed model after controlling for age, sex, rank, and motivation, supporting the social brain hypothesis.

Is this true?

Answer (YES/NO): NO